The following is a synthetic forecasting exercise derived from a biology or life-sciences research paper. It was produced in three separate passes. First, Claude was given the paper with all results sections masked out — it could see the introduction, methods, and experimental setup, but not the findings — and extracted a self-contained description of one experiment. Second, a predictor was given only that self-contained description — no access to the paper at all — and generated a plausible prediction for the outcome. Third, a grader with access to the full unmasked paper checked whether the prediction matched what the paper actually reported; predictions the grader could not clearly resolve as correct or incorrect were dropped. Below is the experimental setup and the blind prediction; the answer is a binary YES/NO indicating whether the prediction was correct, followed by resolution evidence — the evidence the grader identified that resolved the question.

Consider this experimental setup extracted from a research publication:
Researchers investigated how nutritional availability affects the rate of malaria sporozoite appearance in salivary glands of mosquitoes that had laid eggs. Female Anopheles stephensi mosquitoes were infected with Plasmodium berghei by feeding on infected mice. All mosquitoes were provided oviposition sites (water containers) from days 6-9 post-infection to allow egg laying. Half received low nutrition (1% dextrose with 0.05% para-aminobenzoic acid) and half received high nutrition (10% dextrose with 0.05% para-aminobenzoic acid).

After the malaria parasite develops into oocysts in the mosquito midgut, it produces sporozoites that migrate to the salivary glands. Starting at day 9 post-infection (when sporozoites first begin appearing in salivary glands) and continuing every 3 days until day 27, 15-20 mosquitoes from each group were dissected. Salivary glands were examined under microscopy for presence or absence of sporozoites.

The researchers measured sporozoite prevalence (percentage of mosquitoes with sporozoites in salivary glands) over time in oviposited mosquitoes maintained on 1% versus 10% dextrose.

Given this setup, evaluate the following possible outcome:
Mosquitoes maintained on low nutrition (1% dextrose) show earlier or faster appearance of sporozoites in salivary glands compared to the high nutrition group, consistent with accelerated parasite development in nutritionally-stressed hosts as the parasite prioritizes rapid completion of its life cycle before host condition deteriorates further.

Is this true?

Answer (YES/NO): NO